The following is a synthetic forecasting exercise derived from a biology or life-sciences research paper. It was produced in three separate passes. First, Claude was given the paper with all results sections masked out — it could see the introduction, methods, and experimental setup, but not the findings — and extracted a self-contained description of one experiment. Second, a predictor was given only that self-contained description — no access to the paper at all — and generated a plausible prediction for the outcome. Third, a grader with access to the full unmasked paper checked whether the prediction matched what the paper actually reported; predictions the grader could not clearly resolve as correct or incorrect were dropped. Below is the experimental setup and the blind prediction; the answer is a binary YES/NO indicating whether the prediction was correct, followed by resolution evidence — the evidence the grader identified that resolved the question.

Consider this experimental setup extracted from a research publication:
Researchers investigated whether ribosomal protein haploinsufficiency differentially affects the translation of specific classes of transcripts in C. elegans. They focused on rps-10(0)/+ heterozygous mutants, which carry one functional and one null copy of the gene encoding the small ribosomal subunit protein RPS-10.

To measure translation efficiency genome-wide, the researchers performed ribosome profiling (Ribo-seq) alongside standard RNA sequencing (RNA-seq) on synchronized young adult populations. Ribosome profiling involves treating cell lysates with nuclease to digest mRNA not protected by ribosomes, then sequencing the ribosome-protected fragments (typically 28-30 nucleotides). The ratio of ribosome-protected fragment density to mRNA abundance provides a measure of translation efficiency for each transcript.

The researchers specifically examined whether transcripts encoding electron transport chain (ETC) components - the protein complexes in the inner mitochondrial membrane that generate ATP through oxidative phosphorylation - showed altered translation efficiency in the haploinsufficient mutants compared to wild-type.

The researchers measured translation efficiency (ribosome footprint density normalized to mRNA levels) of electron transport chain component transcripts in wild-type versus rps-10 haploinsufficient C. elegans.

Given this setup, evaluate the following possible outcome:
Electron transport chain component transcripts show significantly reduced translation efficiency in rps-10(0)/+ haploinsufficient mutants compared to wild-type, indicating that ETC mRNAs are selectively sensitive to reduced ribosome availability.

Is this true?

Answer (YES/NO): NO